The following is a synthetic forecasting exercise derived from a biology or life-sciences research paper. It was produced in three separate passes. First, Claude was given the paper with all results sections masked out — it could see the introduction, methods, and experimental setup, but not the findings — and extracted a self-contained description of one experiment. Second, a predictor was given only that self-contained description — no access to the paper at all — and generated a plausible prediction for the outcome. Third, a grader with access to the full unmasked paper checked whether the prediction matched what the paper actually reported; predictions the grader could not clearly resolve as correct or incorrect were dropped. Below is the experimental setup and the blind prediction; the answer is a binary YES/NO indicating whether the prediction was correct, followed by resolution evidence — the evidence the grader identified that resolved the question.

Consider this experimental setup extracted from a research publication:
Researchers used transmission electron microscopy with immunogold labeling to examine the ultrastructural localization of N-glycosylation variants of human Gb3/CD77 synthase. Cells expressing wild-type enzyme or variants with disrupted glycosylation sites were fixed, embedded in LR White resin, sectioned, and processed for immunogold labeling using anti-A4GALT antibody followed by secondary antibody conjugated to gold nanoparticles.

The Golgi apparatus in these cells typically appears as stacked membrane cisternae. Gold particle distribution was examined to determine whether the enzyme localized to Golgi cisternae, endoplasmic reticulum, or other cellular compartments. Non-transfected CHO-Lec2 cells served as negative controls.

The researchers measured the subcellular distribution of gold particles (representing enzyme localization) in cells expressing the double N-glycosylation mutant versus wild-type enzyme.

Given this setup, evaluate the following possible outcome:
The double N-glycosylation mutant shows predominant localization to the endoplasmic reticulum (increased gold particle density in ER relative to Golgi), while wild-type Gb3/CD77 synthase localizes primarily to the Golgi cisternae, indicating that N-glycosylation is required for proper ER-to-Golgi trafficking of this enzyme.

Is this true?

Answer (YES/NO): YES